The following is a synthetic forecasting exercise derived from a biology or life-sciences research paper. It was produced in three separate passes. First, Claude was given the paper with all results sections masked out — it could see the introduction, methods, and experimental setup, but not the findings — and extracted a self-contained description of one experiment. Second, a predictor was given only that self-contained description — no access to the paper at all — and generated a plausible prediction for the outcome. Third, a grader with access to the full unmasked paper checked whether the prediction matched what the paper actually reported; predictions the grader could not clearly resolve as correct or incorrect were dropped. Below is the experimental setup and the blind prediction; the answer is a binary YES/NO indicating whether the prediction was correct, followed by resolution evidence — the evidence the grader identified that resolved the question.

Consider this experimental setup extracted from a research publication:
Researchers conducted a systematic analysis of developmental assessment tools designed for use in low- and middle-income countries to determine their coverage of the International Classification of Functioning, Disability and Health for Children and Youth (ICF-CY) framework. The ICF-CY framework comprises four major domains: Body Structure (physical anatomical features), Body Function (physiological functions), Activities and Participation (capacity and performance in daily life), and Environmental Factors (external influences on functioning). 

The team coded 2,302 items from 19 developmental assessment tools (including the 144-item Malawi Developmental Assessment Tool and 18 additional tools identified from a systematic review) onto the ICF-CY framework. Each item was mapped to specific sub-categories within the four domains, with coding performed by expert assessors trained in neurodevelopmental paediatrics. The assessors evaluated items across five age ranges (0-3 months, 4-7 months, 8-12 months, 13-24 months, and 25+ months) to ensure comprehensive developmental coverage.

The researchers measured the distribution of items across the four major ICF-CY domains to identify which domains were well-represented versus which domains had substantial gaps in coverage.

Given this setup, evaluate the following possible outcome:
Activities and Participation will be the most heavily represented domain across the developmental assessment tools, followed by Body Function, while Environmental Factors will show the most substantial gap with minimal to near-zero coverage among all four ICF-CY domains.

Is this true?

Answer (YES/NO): NO